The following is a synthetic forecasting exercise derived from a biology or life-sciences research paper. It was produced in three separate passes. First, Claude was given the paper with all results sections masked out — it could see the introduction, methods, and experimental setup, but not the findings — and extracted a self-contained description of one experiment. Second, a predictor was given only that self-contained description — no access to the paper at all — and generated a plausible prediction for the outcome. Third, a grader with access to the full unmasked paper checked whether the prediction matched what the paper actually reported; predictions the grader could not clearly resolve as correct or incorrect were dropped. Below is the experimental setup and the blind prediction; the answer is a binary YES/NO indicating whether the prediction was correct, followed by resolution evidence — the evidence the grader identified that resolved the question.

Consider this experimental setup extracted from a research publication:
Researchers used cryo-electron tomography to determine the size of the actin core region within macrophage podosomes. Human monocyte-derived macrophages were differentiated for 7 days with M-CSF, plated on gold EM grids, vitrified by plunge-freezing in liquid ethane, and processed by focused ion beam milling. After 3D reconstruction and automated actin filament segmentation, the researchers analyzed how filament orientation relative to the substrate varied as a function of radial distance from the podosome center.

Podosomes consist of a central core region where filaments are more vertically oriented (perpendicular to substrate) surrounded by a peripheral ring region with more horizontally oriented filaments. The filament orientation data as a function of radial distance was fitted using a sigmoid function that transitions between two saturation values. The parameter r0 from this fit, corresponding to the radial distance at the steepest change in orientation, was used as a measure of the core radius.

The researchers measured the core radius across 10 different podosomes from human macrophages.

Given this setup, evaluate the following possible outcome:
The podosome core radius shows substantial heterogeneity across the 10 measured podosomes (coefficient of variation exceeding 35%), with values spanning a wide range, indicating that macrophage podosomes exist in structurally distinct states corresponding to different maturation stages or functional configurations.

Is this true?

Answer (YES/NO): NO